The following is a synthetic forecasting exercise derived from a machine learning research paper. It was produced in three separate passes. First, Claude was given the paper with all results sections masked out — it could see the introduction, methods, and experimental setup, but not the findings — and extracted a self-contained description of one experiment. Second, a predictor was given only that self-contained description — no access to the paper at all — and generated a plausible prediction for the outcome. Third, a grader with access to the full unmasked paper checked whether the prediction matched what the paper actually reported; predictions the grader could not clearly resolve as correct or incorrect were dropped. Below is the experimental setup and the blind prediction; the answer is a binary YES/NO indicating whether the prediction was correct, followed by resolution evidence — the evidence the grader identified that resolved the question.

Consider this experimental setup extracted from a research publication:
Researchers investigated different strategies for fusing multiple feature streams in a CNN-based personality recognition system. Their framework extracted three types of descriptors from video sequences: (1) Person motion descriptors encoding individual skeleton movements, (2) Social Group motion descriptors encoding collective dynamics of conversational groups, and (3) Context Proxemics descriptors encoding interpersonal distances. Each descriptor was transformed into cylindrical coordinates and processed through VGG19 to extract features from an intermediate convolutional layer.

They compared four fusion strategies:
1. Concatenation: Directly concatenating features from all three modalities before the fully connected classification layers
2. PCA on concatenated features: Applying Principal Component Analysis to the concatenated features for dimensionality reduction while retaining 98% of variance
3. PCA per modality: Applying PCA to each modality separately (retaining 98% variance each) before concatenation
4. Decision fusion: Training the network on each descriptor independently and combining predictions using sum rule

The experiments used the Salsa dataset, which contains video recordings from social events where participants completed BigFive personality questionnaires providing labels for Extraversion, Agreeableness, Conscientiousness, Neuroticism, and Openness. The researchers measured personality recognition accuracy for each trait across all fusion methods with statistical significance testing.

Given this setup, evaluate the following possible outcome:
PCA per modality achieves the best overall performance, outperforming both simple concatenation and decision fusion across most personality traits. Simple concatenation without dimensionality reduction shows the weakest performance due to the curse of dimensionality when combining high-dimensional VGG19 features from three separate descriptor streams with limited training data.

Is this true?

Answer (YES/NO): NO